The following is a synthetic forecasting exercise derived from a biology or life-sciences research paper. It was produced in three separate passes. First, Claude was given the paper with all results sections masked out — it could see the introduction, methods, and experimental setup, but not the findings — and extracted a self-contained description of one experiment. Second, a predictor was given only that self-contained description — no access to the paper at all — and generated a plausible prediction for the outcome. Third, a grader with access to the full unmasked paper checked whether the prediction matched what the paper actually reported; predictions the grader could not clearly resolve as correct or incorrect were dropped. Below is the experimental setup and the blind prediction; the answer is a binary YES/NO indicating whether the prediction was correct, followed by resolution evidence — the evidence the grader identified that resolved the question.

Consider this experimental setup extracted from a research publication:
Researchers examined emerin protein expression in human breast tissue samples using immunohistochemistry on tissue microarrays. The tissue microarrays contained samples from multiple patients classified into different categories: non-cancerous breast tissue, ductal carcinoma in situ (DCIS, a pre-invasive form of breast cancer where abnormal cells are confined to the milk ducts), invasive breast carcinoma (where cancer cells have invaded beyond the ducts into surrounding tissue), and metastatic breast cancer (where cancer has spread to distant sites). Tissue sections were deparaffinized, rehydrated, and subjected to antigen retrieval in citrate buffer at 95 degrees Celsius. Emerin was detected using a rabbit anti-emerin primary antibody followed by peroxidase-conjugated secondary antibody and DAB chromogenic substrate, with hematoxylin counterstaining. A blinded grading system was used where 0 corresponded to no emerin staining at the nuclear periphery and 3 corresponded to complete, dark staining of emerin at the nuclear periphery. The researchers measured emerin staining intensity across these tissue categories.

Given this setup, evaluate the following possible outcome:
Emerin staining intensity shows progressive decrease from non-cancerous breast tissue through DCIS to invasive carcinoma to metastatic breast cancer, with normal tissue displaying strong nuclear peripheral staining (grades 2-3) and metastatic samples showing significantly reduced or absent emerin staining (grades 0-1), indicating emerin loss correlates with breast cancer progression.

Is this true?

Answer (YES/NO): YES